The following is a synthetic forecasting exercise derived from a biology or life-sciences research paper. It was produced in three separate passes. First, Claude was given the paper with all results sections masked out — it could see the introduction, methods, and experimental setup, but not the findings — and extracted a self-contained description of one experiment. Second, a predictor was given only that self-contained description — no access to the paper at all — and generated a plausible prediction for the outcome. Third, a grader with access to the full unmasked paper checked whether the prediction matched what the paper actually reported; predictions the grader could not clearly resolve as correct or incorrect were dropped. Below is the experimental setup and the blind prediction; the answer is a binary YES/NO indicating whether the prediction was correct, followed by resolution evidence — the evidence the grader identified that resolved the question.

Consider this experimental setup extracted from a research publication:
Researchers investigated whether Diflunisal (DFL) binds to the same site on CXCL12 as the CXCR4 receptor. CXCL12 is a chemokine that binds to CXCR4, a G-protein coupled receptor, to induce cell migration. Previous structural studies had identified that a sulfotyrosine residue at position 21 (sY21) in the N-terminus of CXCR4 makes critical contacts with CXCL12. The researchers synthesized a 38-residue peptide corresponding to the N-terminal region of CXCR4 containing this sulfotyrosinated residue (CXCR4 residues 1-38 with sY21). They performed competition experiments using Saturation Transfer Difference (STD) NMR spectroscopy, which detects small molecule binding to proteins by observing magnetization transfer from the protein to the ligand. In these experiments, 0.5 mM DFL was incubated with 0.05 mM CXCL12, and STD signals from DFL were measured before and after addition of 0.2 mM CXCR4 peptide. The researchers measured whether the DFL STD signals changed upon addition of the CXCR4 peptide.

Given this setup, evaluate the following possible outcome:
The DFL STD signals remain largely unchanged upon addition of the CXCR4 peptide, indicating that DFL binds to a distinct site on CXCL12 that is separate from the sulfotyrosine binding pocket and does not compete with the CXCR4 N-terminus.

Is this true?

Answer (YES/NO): NO